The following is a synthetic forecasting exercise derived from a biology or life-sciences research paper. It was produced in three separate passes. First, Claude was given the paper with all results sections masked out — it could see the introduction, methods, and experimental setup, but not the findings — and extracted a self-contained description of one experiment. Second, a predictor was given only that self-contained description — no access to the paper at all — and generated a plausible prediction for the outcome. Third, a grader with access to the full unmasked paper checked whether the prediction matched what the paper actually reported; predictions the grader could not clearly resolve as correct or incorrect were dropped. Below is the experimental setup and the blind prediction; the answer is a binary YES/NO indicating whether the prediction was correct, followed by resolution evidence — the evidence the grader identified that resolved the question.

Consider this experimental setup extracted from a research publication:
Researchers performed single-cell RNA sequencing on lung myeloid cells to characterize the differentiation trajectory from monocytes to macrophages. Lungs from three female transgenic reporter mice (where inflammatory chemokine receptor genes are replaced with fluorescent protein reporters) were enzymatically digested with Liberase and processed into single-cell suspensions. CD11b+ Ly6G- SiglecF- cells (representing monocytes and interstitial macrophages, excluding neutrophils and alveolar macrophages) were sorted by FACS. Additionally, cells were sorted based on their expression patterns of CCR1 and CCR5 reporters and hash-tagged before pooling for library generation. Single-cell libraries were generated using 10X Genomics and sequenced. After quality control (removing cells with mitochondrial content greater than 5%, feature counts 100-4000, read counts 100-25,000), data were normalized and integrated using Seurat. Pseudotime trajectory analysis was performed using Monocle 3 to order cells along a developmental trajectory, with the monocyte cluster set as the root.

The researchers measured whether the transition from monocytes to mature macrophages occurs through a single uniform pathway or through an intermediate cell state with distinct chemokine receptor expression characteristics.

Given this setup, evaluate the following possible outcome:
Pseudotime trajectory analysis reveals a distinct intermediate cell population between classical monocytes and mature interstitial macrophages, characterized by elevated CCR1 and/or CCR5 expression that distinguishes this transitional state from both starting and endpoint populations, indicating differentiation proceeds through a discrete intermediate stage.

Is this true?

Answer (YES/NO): YES